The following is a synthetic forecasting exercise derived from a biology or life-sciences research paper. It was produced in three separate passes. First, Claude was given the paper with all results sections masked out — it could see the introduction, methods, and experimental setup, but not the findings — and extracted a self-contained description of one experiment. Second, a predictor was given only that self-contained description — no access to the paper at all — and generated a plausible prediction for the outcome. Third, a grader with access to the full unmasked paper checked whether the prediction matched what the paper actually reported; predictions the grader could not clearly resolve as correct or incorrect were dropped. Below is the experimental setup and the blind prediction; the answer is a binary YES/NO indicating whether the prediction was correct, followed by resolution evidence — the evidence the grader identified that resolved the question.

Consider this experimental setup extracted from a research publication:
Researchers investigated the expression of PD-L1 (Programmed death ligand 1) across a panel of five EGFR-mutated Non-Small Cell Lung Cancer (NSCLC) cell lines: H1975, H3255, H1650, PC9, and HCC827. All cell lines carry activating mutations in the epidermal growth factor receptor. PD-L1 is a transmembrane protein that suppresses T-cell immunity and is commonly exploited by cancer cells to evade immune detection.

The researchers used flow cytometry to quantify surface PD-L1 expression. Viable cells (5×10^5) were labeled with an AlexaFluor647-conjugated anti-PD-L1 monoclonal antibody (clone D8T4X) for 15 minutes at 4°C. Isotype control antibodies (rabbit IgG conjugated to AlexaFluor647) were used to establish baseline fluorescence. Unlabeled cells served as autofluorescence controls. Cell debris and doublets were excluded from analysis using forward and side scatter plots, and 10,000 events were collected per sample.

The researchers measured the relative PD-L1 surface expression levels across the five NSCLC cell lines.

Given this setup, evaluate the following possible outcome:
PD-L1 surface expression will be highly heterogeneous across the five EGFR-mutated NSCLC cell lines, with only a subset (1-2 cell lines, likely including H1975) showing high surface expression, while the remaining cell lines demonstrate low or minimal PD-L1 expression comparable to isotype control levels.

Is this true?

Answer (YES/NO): NO